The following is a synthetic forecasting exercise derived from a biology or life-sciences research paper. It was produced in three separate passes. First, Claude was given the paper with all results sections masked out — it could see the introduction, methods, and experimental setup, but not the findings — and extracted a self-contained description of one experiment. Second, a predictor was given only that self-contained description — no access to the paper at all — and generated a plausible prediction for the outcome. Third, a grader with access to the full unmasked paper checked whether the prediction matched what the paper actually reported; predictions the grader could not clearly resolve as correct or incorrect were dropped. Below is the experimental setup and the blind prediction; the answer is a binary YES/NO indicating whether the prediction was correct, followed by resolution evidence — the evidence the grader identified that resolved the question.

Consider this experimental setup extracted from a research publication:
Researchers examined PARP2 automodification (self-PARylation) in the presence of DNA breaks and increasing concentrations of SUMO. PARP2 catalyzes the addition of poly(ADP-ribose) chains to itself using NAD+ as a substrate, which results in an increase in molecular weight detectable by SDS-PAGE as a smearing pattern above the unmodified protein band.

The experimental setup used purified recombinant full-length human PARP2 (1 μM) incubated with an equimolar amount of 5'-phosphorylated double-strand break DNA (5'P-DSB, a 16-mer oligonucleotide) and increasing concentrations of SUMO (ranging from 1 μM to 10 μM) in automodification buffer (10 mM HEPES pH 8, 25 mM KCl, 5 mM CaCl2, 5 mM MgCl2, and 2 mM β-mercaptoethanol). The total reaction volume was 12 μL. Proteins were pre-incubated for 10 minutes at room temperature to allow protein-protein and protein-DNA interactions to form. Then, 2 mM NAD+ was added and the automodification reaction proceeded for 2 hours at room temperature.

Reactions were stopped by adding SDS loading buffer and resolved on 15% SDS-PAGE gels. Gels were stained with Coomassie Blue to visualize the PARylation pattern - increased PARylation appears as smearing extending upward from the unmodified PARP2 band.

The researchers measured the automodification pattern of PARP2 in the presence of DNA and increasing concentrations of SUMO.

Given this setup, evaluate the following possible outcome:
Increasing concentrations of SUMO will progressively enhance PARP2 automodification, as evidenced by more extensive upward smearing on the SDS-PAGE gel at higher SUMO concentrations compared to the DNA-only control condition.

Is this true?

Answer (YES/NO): NO